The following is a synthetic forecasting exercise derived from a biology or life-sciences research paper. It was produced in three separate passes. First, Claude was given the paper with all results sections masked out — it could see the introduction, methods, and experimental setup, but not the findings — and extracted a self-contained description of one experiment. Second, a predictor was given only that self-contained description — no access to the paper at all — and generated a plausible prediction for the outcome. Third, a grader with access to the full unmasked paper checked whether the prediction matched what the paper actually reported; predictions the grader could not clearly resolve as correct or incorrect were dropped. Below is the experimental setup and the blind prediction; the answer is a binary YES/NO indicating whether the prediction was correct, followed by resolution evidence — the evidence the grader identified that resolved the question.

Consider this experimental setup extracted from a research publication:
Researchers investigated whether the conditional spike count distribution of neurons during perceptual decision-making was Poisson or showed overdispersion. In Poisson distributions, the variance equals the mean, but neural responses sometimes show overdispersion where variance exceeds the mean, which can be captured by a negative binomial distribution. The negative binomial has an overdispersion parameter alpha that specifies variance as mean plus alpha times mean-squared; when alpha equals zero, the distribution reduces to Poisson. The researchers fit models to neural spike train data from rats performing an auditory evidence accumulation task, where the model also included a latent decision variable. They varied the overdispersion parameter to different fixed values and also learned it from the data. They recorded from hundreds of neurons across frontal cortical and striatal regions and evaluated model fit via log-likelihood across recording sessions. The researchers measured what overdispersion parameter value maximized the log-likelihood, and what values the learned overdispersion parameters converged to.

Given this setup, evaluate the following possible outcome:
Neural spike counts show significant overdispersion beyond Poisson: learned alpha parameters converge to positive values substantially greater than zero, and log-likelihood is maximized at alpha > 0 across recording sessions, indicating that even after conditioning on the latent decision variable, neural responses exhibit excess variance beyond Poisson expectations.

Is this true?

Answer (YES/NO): NO